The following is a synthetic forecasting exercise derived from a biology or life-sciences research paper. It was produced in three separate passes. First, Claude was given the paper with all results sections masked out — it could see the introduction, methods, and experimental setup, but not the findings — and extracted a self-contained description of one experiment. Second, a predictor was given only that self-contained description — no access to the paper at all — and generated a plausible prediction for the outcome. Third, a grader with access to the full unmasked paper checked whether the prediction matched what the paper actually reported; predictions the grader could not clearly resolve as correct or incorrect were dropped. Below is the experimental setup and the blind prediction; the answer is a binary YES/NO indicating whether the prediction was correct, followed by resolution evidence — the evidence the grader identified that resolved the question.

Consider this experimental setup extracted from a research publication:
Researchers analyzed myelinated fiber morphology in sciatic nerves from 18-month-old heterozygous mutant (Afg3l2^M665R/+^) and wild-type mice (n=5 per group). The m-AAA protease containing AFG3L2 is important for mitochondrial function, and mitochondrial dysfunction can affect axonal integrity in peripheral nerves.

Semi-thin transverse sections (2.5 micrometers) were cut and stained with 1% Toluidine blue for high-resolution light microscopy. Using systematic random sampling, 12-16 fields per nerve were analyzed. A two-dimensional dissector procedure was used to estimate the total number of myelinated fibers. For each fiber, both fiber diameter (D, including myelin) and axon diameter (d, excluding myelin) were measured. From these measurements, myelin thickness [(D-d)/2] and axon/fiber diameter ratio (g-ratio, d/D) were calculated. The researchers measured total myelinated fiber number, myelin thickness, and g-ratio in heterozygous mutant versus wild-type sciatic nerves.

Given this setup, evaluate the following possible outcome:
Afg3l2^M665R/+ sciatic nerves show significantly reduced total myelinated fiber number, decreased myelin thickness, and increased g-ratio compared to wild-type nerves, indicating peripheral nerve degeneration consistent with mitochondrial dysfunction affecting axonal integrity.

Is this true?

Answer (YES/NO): NO